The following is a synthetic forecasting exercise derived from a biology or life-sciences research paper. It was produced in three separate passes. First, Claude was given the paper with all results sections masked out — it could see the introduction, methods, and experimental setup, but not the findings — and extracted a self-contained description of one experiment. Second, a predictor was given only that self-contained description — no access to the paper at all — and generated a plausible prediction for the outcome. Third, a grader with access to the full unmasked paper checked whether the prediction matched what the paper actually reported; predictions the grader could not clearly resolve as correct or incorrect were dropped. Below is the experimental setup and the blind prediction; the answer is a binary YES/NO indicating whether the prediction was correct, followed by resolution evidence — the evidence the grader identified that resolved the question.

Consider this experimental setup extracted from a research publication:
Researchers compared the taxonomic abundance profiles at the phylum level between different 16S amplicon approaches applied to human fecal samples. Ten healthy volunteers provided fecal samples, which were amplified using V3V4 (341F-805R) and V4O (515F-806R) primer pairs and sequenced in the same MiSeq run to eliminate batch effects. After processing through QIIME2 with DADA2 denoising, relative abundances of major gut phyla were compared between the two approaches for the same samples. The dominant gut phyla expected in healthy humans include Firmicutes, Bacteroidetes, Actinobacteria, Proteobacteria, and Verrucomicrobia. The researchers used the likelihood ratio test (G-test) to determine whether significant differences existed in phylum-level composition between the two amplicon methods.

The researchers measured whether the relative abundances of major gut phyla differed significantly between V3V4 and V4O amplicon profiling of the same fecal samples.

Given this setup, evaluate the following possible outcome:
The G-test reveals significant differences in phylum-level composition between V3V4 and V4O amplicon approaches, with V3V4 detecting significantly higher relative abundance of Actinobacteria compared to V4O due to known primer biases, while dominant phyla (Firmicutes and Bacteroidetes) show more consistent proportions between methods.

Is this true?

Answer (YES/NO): NO